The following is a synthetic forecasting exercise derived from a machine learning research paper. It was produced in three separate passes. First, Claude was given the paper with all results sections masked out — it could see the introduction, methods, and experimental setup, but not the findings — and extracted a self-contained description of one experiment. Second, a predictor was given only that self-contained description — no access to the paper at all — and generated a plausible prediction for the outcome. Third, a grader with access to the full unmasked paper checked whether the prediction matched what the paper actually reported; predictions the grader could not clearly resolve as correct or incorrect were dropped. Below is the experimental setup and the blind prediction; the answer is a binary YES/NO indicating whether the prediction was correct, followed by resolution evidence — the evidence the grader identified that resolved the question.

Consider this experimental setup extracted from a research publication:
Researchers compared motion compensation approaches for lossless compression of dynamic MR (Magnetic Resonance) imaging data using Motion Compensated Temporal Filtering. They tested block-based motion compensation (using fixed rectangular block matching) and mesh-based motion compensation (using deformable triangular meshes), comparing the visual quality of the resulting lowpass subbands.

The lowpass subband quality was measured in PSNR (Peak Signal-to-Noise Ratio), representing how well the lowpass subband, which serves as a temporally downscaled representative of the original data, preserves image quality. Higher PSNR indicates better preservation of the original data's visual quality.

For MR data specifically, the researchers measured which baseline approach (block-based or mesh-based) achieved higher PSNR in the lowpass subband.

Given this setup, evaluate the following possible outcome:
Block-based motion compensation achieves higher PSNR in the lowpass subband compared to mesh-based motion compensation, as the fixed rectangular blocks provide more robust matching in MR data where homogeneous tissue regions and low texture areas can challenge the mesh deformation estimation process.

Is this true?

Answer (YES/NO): YES